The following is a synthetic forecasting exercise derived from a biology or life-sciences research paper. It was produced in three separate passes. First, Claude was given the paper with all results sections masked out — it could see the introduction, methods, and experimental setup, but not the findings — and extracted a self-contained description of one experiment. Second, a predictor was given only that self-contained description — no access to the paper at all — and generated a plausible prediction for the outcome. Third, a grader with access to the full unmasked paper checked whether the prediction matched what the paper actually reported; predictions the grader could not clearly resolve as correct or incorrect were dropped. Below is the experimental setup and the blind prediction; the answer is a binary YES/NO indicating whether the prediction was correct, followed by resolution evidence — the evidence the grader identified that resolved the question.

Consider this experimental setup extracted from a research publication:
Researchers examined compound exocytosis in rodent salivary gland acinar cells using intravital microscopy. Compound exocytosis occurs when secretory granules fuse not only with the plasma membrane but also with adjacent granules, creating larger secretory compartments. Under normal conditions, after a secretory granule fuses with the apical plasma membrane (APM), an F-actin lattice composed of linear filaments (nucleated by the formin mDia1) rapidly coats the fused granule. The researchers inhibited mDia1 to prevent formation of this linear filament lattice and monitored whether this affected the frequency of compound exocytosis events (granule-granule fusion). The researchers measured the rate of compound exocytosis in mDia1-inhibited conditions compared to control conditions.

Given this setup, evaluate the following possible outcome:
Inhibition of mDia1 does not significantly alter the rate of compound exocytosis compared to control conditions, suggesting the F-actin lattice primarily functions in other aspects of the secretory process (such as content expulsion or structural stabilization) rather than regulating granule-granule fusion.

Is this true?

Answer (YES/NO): NO